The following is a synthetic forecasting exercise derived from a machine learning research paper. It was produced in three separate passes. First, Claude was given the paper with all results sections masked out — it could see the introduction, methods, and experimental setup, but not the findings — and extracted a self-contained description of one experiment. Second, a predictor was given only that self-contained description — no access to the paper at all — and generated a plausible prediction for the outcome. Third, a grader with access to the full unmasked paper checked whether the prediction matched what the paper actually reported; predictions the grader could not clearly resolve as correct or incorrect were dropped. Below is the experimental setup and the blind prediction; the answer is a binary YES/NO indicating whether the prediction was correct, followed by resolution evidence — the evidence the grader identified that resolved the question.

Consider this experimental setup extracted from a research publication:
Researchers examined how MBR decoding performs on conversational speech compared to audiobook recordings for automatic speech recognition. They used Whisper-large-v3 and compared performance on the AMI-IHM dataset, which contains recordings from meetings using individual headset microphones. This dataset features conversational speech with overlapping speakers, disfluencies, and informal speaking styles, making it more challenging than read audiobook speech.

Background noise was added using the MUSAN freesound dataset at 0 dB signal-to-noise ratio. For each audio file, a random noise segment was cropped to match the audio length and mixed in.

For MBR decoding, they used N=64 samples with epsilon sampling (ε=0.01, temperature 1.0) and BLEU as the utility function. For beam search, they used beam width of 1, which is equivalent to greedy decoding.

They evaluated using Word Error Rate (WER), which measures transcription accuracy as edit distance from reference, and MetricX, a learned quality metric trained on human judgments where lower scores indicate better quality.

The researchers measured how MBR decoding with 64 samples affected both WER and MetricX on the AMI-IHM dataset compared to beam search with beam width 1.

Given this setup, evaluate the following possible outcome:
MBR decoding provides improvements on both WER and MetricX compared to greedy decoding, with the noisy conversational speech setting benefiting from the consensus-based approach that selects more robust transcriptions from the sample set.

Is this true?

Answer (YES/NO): NO